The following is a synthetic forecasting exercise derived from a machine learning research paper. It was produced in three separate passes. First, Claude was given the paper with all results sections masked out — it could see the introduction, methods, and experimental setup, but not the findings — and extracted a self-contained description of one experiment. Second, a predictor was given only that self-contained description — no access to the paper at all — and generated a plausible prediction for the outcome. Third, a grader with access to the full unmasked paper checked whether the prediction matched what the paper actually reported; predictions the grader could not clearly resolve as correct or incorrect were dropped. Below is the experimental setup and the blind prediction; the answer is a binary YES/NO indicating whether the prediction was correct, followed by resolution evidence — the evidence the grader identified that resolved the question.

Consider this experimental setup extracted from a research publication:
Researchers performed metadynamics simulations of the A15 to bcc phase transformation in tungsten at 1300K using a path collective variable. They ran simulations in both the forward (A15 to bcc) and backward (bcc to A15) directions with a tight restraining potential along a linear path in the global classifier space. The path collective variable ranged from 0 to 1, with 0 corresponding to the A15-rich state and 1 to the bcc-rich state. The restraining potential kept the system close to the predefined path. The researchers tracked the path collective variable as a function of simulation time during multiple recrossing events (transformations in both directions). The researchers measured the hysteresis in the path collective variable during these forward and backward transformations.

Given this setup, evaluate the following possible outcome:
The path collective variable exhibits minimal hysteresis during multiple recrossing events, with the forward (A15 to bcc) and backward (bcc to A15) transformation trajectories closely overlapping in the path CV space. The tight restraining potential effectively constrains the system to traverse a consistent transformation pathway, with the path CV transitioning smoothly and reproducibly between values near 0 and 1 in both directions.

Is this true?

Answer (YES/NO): YES